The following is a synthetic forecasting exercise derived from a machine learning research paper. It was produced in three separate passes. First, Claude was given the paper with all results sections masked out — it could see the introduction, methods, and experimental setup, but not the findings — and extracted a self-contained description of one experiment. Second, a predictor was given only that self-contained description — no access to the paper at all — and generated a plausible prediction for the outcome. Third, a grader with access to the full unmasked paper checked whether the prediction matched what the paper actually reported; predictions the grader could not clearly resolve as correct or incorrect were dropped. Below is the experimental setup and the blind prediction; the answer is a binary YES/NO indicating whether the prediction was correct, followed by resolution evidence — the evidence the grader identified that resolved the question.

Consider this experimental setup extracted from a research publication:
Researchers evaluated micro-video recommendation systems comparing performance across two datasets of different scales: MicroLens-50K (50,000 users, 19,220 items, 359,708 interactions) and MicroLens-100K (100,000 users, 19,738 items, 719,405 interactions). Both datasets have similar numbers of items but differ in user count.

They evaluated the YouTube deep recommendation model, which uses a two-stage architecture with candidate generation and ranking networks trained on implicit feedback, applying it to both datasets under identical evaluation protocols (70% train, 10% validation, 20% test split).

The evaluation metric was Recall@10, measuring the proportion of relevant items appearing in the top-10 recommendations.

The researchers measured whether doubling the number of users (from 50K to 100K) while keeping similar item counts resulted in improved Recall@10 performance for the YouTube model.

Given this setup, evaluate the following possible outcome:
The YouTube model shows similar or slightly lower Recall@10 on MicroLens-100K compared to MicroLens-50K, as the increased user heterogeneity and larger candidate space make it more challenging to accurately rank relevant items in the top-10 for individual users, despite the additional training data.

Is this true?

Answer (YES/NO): NO